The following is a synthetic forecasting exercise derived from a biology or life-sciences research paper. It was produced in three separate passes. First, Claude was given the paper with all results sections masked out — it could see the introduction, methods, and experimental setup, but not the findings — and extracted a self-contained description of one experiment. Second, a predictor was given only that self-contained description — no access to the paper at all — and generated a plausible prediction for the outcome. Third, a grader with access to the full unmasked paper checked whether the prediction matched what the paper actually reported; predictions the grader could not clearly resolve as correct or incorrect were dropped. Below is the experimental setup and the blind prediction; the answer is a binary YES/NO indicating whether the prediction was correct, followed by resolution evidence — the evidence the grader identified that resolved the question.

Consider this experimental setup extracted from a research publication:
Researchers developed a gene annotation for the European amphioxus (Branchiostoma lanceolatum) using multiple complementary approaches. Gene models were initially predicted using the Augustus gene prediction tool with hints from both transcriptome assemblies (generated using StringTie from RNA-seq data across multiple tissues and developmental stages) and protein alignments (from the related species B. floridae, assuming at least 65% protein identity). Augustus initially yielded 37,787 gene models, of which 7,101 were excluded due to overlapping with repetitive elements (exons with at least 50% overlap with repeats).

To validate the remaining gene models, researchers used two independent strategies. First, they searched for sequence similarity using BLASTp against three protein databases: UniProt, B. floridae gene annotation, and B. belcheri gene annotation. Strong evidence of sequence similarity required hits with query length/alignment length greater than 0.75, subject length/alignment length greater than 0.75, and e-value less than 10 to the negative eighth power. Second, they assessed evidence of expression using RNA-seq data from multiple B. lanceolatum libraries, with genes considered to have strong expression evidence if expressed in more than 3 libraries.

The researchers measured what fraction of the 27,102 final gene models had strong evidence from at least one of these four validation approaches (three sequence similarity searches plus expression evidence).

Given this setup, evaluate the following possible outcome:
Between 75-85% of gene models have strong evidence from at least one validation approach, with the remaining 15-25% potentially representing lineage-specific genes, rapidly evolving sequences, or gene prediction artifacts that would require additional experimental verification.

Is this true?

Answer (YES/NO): NO